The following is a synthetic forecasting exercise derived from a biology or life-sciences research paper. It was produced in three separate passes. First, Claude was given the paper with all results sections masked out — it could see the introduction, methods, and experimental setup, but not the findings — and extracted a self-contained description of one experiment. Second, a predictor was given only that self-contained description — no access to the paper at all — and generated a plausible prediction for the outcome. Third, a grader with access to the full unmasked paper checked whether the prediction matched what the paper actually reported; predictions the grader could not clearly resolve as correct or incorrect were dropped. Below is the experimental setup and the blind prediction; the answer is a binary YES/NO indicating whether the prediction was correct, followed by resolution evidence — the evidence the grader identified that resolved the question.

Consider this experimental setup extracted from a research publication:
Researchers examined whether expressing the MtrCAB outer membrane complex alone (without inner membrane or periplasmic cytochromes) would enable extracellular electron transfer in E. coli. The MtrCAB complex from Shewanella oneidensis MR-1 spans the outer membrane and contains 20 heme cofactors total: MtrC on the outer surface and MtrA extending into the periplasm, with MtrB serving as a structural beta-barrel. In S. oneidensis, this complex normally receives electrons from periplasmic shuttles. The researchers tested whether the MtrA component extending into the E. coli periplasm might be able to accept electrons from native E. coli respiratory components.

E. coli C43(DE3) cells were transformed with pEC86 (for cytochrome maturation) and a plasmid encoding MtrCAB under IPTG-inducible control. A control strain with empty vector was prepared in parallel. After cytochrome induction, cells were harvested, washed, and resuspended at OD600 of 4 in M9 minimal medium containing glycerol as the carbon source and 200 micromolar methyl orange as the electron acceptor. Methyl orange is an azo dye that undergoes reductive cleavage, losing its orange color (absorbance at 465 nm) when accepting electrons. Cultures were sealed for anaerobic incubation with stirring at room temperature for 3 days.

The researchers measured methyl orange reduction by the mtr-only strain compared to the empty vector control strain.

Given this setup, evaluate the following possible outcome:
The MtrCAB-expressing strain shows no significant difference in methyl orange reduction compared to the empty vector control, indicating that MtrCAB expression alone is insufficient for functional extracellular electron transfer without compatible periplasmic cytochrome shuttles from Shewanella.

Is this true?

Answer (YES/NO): YES